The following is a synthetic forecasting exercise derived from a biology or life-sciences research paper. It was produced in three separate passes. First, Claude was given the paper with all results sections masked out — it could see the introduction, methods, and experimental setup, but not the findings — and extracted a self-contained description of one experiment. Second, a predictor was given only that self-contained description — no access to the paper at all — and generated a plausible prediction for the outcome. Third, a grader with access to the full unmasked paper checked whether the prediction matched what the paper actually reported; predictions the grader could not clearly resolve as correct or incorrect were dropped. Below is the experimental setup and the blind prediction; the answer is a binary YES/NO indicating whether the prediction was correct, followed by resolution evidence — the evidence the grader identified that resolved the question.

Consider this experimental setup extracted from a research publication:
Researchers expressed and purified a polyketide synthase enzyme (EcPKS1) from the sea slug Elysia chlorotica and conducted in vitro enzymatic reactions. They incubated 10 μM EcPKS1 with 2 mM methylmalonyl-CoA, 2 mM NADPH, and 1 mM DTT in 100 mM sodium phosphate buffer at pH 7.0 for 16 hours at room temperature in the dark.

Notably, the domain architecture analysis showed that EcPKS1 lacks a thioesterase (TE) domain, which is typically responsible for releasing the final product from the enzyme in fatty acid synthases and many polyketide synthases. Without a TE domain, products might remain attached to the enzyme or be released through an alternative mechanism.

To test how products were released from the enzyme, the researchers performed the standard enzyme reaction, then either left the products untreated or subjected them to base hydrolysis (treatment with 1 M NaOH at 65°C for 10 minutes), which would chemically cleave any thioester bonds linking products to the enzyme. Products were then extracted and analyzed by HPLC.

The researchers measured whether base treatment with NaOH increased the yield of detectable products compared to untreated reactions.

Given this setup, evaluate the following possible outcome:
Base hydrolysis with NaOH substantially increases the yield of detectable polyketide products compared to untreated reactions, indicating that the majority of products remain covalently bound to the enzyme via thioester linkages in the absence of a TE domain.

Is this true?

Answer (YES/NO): NO